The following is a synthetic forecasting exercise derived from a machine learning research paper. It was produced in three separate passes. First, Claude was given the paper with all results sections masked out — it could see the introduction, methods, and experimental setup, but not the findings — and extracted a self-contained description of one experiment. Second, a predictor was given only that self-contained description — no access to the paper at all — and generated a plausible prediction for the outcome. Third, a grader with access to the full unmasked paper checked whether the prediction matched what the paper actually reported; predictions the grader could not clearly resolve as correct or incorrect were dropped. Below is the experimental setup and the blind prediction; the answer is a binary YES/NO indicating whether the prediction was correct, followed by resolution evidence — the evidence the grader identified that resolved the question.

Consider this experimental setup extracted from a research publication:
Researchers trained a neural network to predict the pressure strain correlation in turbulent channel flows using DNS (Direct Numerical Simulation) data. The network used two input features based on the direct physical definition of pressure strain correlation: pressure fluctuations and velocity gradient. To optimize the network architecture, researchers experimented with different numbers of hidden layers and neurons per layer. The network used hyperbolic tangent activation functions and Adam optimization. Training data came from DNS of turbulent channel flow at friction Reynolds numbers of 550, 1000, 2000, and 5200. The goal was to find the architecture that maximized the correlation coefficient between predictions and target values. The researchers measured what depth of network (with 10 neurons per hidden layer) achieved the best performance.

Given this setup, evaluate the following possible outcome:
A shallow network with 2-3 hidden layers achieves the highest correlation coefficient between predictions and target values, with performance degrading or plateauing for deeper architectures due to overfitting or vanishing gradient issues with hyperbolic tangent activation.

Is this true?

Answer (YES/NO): NO